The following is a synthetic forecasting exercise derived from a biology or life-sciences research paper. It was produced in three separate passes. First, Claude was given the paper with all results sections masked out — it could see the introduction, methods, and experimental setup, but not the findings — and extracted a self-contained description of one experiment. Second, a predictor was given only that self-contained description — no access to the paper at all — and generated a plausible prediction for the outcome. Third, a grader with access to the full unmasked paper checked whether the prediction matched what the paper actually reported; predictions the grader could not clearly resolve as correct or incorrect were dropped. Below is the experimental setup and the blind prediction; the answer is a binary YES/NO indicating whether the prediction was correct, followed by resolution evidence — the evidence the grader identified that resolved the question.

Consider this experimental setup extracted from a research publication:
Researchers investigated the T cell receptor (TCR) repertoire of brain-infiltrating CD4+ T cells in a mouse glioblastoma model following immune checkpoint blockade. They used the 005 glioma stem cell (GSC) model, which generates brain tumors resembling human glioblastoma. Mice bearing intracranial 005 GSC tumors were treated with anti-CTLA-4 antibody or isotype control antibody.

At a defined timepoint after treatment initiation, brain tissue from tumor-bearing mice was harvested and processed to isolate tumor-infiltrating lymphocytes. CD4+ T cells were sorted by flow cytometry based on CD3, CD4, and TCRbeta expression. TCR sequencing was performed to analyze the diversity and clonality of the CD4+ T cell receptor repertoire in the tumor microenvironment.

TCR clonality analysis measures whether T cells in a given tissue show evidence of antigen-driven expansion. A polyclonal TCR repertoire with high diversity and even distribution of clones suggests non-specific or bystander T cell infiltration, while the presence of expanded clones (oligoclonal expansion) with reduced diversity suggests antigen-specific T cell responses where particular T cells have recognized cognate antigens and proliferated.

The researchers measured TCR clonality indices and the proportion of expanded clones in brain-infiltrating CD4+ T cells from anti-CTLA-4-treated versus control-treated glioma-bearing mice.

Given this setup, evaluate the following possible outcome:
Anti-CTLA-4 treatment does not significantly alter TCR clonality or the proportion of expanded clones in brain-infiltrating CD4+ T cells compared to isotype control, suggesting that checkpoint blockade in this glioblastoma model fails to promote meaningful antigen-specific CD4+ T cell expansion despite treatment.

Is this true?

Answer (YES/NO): NO